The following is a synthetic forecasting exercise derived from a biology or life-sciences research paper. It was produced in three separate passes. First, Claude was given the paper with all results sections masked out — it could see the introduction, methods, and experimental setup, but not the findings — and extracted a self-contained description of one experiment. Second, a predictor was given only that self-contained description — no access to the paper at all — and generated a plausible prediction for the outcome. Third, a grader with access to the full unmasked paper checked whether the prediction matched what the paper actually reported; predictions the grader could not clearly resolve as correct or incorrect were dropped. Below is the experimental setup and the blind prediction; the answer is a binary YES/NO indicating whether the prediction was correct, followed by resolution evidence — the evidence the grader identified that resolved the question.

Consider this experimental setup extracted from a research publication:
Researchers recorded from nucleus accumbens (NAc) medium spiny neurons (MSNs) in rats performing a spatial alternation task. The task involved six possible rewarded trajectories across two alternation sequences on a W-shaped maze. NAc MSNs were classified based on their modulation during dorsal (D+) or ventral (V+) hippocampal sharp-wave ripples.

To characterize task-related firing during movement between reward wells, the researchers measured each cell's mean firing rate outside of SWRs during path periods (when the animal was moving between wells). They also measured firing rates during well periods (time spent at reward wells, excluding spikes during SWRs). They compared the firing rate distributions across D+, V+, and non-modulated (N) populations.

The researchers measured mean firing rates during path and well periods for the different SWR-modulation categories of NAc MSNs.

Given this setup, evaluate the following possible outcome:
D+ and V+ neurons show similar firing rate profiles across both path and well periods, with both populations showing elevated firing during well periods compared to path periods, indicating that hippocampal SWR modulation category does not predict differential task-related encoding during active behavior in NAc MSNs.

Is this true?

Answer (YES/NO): NO